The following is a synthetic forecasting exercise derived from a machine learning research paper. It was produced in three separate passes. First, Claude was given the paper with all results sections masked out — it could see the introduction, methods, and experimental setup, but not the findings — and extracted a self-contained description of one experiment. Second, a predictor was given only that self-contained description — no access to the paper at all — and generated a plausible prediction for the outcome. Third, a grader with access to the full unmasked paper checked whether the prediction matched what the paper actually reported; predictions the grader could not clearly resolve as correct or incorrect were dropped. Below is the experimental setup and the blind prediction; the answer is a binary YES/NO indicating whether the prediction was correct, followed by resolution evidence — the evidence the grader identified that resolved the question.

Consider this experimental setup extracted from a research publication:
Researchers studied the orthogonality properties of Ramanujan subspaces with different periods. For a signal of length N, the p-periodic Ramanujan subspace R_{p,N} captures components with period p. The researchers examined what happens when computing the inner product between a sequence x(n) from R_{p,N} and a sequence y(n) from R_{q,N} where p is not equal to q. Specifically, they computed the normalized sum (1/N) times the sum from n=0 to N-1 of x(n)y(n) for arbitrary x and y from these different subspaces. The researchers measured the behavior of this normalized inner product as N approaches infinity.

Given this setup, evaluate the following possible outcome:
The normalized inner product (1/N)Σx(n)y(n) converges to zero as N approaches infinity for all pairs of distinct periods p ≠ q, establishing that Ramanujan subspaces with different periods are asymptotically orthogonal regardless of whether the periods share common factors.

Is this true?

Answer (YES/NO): YES